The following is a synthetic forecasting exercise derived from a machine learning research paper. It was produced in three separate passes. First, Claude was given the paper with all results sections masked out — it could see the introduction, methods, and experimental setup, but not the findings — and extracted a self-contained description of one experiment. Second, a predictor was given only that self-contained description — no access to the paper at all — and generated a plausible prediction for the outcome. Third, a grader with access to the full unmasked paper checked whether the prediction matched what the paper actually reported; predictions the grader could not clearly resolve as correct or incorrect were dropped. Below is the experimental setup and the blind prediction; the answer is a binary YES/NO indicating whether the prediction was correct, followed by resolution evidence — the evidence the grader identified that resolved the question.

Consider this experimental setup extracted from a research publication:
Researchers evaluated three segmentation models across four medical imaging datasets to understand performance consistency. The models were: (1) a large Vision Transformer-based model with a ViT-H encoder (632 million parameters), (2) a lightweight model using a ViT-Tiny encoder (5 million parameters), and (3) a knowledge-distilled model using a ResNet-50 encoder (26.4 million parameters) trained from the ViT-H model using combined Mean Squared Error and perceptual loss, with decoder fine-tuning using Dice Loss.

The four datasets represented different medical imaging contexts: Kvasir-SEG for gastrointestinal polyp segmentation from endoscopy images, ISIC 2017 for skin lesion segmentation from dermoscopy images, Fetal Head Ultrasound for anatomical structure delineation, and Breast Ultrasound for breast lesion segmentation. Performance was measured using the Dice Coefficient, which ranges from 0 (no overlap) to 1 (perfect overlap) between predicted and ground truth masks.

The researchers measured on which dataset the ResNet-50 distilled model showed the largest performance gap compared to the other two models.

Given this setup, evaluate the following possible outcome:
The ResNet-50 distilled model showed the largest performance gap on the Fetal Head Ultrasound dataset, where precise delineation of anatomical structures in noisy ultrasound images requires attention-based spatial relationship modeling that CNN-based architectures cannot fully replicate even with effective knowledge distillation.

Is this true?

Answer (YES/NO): NO